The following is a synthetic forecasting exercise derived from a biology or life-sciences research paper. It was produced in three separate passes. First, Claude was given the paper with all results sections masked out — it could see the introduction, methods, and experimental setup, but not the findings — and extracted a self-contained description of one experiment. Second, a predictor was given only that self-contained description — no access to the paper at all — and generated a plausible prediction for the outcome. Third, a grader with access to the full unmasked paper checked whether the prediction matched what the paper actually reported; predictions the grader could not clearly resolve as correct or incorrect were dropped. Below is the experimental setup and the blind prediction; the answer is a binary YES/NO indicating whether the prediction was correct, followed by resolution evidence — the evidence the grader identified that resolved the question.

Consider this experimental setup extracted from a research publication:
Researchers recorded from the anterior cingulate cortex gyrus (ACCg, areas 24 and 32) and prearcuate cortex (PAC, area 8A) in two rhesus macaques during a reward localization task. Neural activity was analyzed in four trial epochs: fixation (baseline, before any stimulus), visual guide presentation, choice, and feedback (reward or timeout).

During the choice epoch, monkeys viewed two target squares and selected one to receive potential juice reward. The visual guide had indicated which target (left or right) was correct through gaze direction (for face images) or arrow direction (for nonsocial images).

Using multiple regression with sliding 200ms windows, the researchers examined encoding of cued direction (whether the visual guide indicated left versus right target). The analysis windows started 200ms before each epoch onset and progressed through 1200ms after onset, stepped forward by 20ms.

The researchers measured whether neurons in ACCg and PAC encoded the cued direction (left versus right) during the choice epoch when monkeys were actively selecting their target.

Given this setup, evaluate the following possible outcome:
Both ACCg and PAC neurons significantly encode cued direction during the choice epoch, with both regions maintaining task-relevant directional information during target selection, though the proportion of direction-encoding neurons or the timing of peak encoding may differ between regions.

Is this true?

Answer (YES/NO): YES